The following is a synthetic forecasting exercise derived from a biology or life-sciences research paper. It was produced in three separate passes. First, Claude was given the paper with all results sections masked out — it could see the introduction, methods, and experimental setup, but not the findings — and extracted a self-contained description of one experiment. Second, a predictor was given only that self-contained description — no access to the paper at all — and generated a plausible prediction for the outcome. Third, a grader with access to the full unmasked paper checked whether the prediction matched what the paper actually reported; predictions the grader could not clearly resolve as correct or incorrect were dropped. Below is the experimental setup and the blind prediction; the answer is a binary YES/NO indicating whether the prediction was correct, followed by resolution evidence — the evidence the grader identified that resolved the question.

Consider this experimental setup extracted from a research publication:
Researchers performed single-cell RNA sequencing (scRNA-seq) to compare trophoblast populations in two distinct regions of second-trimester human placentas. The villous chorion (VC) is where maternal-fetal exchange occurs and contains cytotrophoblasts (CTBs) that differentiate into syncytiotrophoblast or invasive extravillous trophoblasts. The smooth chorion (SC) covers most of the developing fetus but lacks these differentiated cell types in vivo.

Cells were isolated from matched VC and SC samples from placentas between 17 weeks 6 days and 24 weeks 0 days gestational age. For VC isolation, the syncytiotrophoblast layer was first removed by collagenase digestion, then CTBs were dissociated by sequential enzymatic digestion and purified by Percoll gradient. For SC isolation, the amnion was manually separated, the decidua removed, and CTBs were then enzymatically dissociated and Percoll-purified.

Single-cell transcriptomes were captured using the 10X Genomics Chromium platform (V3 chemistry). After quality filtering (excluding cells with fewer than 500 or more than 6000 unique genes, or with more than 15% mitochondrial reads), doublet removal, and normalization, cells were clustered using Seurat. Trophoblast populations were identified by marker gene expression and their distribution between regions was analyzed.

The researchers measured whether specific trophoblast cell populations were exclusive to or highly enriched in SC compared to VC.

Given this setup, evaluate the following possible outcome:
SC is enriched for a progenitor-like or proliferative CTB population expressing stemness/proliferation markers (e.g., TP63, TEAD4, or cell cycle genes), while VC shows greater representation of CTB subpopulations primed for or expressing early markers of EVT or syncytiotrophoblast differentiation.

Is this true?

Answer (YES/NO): NO